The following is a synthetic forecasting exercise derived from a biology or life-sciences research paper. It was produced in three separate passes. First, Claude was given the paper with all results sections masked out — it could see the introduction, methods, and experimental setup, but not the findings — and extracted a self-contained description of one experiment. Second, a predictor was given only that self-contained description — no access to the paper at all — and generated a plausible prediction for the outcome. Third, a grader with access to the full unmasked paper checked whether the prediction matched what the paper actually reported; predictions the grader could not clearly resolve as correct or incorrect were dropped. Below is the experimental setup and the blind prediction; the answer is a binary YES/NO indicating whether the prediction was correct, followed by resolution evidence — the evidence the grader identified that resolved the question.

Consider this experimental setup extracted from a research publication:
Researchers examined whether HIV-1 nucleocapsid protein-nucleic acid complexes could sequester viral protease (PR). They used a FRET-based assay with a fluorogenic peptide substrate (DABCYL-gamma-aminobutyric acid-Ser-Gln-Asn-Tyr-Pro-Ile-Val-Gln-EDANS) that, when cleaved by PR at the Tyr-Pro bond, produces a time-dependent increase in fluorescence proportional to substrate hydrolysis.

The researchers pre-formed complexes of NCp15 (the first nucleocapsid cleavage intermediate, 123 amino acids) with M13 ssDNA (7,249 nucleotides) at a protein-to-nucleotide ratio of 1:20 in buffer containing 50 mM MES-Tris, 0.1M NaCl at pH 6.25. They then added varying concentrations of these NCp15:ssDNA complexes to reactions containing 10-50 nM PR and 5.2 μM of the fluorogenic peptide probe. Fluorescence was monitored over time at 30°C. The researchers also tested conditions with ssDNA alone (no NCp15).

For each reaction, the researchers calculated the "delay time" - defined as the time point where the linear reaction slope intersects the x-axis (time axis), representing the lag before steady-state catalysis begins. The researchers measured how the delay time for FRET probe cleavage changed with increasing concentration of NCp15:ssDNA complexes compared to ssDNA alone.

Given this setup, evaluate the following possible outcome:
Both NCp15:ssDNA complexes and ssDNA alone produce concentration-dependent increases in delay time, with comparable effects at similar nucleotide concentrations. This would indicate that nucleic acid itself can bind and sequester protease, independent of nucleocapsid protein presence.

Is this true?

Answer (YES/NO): NO